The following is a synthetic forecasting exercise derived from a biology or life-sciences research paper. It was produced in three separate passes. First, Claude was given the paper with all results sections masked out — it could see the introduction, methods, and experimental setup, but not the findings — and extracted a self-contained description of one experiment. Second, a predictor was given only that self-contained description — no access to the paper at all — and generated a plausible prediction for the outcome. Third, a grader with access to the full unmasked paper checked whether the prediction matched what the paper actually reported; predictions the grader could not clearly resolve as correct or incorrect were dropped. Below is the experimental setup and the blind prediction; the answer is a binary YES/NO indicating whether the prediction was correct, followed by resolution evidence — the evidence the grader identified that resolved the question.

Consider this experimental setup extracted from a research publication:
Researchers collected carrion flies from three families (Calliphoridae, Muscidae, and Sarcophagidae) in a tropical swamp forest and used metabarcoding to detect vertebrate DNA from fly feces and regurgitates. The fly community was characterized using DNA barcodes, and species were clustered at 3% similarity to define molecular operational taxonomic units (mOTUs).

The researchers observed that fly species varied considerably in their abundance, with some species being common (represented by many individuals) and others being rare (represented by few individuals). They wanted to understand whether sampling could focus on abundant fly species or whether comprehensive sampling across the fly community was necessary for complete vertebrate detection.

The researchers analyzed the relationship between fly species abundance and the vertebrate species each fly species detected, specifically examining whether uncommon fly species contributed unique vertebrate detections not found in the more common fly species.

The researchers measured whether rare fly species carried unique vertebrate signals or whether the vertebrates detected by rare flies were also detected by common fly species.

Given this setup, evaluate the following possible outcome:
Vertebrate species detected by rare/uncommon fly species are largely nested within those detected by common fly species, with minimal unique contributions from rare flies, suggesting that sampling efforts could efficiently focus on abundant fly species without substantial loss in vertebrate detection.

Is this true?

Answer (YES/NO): NO